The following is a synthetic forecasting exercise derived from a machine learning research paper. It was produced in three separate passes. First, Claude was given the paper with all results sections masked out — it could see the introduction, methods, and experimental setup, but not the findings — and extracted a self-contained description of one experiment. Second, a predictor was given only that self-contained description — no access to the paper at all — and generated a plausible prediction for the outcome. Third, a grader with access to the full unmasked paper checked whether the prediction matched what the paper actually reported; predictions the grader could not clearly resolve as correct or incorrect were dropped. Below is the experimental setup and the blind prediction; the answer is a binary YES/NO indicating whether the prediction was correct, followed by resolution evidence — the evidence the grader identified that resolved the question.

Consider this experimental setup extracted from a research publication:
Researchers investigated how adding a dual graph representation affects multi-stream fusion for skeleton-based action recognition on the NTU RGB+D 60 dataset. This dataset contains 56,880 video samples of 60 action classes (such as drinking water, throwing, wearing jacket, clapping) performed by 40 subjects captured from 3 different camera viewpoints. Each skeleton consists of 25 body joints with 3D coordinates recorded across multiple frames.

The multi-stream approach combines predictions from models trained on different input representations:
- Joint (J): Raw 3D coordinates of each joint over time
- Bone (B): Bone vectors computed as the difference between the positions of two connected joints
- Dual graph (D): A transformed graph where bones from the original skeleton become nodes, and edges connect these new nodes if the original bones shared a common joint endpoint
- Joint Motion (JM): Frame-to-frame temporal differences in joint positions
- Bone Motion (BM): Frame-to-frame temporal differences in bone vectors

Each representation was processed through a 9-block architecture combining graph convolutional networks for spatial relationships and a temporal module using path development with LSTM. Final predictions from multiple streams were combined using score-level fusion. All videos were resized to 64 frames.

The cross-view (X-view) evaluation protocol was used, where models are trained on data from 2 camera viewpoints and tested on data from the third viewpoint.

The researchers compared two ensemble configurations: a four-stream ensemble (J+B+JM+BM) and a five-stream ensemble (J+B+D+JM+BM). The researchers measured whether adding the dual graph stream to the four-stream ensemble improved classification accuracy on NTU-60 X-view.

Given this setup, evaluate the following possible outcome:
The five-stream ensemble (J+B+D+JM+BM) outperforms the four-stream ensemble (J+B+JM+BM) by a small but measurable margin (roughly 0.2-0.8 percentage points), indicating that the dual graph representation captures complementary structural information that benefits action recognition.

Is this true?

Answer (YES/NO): NO